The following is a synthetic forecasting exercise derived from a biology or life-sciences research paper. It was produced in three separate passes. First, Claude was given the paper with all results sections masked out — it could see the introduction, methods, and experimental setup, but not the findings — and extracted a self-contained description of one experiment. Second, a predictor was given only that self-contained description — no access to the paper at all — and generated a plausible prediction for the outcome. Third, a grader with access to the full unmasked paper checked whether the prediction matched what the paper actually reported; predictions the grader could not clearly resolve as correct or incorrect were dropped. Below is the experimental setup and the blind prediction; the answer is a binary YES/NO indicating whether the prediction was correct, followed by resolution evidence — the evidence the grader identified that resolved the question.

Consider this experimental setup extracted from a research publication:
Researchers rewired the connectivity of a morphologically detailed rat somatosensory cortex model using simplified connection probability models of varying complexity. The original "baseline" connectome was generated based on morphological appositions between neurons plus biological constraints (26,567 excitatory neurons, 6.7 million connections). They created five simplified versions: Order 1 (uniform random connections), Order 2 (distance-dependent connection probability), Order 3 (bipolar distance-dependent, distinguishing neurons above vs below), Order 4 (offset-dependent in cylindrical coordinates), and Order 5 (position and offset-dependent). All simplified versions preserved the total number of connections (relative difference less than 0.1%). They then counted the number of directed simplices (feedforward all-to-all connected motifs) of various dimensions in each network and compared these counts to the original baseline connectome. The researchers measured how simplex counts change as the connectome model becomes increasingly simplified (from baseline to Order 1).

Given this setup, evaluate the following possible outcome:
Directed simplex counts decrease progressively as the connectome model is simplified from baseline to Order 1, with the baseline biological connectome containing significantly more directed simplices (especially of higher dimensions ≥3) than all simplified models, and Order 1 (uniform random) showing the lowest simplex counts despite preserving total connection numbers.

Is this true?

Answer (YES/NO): YES